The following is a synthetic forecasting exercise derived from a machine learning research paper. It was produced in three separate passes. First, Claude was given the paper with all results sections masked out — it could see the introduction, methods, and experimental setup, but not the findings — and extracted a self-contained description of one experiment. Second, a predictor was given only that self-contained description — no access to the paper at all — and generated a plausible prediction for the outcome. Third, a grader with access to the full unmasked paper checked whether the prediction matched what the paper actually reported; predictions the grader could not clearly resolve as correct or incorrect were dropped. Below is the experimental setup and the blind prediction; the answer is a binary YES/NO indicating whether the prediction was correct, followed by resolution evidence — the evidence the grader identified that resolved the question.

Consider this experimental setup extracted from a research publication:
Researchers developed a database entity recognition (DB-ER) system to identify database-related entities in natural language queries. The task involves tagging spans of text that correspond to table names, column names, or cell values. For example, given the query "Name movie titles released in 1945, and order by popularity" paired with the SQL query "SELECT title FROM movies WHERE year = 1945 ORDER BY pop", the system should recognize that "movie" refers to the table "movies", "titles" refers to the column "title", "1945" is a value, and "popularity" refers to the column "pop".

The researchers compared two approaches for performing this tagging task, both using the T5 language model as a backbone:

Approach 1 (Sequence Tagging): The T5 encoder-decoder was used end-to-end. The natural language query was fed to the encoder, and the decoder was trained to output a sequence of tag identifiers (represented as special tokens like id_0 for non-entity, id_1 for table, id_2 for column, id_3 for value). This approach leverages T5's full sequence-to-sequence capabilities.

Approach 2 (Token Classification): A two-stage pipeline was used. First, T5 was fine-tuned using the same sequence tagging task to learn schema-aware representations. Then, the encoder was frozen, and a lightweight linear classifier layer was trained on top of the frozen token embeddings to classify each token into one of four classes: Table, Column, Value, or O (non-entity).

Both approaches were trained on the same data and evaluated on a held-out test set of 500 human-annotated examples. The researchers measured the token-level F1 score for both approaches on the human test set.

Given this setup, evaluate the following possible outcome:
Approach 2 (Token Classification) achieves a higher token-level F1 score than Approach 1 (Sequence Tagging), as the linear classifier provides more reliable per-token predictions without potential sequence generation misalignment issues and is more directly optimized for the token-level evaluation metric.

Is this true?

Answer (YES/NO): YES